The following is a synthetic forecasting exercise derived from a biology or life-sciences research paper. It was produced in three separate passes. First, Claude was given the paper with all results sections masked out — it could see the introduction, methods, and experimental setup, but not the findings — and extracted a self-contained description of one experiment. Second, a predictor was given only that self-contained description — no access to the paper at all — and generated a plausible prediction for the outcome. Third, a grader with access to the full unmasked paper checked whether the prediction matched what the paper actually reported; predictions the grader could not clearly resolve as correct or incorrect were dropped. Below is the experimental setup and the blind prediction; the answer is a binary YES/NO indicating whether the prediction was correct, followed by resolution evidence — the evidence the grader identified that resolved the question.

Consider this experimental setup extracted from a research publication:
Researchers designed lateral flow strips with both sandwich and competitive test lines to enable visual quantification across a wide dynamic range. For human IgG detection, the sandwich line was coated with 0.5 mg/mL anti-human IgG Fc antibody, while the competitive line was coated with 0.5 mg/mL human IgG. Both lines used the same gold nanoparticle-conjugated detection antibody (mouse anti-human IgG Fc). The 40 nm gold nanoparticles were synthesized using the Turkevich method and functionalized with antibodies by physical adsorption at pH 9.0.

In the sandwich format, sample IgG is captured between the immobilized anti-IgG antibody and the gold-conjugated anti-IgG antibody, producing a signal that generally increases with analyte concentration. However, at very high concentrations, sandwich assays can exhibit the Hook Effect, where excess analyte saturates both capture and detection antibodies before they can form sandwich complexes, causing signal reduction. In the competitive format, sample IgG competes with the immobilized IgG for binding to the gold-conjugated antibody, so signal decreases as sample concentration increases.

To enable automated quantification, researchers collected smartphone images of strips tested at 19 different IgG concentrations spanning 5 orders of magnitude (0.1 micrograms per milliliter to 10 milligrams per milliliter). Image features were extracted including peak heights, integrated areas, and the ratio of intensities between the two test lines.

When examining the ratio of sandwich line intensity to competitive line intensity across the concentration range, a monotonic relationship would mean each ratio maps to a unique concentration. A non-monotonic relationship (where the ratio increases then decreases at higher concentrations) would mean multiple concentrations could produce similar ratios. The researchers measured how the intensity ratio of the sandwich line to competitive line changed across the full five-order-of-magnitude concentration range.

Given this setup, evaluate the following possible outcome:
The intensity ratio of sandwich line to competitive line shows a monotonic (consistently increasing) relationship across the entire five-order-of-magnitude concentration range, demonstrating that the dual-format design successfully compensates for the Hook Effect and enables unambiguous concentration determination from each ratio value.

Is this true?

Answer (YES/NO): NO